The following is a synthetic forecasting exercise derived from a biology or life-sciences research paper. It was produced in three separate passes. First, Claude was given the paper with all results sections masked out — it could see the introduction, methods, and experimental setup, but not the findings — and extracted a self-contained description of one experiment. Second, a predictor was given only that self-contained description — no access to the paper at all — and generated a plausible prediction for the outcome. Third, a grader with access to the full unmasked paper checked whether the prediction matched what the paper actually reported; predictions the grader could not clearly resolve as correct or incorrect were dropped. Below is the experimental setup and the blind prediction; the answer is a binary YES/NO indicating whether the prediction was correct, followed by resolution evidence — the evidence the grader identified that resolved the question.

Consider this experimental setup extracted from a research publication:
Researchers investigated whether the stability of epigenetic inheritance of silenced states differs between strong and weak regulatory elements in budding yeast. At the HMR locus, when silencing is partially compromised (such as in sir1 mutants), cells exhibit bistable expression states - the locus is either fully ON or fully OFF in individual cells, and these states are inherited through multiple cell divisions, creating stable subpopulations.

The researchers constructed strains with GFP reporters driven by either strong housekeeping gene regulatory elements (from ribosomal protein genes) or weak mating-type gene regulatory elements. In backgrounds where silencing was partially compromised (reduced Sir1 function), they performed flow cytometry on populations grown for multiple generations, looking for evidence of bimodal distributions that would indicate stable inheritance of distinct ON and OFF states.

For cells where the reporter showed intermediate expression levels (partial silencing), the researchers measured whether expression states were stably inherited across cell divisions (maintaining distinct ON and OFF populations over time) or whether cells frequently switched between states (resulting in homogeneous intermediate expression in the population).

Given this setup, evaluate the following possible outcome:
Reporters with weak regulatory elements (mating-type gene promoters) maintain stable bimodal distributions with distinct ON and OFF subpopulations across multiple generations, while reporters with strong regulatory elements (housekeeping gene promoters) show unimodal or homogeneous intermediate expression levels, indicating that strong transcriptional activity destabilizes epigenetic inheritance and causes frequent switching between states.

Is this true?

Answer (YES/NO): YES